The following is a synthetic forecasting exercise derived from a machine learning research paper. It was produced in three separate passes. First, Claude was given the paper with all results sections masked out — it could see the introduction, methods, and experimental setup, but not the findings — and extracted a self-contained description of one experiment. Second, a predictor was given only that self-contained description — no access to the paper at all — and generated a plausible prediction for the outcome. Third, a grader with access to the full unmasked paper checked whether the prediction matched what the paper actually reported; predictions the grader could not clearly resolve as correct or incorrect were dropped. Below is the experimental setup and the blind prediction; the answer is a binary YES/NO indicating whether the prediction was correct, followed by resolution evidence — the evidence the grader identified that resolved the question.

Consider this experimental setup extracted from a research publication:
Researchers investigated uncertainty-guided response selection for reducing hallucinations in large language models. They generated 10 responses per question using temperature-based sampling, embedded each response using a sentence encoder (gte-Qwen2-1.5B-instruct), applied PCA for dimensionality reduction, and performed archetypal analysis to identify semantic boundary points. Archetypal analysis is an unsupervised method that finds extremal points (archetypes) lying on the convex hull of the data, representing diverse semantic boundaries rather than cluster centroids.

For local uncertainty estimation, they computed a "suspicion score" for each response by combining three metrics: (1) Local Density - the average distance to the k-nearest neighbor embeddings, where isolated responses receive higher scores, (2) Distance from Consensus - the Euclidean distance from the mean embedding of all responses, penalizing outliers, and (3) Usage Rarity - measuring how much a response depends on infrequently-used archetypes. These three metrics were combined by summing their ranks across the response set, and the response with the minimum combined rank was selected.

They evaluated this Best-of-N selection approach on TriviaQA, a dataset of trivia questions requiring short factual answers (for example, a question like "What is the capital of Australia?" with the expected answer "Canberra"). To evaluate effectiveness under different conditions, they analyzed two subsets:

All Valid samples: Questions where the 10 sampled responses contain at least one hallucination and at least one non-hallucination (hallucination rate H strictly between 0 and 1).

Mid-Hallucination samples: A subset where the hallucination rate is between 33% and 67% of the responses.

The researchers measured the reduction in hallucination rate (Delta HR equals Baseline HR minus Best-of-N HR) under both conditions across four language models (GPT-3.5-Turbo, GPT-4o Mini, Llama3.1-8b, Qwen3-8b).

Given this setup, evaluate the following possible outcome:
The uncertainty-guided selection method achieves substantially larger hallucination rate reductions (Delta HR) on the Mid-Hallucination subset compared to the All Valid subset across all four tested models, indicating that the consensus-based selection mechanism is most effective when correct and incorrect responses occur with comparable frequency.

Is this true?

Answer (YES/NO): YES